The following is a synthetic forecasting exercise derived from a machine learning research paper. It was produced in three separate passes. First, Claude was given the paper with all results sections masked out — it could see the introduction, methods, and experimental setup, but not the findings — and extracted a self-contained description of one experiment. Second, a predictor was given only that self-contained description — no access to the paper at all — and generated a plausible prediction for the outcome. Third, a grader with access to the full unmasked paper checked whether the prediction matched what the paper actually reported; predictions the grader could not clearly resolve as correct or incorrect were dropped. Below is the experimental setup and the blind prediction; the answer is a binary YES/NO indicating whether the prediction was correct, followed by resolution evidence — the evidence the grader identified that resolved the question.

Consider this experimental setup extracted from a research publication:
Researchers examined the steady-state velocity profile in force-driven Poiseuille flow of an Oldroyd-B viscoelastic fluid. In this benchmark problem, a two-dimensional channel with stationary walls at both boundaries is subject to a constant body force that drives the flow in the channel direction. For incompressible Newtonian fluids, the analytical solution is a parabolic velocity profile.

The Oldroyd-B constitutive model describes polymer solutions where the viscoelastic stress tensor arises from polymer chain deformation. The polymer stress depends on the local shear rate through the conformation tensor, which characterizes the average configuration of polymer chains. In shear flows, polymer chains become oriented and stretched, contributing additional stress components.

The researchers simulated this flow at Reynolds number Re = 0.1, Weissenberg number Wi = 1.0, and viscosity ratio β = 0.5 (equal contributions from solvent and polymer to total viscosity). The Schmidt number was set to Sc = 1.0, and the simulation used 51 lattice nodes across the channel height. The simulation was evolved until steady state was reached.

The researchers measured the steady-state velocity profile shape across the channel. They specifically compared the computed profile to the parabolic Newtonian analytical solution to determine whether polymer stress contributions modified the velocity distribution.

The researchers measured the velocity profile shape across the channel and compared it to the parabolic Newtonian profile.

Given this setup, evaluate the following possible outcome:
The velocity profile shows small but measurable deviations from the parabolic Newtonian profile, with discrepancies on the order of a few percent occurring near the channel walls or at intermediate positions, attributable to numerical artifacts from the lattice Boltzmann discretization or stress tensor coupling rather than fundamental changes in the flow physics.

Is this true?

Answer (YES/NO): NO